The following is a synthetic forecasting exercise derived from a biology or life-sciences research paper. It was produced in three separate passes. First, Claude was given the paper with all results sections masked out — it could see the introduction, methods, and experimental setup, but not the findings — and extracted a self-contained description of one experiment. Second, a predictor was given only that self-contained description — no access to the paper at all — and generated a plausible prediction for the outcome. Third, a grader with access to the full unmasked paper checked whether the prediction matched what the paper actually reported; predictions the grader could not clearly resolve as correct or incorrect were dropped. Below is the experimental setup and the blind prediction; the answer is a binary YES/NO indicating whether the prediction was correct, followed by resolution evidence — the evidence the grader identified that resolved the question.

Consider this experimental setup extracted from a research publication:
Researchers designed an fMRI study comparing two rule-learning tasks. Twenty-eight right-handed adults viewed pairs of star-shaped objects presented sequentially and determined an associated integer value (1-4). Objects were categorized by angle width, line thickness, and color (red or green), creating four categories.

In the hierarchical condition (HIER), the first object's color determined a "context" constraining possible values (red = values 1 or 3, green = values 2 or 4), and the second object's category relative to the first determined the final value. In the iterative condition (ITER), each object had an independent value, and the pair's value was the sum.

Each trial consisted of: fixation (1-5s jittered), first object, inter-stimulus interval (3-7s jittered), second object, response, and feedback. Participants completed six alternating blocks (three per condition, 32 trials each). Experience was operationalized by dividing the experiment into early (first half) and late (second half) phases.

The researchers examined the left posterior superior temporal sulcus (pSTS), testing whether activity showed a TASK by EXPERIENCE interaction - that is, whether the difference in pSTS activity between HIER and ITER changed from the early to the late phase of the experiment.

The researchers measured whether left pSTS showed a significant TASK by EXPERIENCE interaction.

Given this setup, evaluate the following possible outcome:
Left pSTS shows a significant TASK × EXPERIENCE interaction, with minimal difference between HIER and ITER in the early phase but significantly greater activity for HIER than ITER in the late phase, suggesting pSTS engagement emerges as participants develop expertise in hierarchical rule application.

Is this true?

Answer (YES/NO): NO